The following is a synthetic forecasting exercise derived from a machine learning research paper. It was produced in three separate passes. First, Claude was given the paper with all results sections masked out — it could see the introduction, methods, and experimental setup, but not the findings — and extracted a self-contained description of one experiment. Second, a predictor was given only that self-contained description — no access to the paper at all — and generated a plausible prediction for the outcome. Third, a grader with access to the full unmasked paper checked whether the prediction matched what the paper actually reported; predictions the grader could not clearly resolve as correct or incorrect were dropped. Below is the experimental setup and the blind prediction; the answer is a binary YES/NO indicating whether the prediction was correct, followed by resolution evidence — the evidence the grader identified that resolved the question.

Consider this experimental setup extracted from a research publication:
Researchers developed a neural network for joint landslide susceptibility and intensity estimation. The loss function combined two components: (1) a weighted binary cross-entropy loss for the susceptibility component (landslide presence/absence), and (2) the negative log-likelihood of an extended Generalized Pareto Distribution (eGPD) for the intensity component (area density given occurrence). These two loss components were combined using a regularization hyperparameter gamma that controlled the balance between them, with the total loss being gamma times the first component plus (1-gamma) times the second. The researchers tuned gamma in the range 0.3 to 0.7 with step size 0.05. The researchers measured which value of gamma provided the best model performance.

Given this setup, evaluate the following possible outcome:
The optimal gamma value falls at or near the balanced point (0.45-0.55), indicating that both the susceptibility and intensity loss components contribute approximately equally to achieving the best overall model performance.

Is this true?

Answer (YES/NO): YES